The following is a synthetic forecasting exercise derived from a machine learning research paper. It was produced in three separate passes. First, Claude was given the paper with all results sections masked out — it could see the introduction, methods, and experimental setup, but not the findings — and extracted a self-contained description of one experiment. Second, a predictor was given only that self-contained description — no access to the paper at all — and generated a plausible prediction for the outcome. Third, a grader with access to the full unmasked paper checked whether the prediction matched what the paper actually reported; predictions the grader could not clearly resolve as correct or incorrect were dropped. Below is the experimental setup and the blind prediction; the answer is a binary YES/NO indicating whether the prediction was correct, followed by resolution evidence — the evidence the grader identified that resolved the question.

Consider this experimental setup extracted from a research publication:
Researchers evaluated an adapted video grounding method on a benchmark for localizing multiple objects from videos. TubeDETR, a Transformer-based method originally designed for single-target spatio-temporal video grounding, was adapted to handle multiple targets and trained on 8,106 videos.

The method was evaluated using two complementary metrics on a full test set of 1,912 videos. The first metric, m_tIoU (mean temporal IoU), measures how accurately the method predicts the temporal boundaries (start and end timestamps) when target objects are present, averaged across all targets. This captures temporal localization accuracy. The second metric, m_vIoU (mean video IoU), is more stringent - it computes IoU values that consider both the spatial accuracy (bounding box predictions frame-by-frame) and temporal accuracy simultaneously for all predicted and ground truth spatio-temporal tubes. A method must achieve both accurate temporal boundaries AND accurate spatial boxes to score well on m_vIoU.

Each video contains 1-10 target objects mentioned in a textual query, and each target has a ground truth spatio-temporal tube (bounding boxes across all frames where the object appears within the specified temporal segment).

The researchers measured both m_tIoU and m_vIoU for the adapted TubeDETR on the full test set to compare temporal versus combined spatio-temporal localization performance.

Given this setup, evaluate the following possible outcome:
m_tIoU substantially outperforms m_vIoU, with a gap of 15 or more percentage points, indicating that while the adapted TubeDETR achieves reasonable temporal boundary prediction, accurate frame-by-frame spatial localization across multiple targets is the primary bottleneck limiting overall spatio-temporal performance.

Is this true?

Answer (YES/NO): YES